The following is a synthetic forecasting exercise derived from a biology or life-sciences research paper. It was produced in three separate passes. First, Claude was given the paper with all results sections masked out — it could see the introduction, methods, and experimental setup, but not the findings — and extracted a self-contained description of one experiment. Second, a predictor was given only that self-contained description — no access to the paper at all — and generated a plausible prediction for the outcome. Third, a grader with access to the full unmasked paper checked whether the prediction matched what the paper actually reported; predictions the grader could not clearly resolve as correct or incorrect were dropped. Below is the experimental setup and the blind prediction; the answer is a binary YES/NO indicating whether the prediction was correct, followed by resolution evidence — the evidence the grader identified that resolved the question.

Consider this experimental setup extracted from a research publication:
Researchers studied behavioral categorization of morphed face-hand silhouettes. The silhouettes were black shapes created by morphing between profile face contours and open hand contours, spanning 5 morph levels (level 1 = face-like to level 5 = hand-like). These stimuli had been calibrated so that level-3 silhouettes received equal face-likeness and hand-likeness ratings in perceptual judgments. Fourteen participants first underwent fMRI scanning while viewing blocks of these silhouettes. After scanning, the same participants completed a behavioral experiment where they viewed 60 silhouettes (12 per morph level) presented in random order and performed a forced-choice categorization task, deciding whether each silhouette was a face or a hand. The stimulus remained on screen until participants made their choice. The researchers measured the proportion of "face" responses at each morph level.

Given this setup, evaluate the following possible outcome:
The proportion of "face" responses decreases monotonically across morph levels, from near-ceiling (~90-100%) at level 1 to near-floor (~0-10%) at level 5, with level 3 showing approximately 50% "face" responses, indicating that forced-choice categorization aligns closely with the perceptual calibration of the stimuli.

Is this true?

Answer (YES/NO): NO